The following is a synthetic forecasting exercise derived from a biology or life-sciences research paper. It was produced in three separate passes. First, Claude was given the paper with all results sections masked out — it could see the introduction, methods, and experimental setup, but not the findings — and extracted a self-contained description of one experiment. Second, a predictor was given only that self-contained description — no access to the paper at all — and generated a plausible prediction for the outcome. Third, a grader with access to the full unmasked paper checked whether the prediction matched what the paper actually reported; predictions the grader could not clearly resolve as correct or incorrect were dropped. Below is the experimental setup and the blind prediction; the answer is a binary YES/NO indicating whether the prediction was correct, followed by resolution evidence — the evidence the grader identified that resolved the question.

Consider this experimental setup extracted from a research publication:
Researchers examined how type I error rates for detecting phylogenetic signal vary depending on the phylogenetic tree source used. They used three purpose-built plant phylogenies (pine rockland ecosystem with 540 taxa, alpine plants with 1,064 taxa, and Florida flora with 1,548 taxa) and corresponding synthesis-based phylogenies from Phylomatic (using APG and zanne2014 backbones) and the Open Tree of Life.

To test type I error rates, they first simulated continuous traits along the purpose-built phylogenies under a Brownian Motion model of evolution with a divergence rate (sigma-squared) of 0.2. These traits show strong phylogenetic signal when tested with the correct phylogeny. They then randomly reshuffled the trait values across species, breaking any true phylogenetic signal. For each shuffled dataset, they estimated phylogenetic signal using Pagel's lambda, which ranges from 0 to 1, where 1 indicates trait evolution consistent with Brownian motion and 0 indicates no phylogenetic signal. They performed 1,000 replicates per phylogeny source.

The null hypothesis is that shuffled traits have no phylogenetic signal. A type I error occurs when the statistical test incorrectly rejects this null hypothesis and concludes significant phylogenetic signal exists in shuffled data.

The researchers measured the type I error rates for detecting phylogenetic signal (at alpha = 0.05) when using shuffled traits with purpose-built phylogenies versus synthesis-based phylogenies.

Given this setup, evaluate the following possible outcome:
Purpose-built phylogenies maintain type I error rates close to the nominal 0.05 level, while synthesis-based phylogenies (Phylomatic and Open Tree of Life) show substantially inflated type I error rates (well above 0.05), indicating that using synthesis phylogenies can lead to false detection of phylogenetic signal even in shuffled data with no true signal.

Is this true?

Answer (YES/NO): NO